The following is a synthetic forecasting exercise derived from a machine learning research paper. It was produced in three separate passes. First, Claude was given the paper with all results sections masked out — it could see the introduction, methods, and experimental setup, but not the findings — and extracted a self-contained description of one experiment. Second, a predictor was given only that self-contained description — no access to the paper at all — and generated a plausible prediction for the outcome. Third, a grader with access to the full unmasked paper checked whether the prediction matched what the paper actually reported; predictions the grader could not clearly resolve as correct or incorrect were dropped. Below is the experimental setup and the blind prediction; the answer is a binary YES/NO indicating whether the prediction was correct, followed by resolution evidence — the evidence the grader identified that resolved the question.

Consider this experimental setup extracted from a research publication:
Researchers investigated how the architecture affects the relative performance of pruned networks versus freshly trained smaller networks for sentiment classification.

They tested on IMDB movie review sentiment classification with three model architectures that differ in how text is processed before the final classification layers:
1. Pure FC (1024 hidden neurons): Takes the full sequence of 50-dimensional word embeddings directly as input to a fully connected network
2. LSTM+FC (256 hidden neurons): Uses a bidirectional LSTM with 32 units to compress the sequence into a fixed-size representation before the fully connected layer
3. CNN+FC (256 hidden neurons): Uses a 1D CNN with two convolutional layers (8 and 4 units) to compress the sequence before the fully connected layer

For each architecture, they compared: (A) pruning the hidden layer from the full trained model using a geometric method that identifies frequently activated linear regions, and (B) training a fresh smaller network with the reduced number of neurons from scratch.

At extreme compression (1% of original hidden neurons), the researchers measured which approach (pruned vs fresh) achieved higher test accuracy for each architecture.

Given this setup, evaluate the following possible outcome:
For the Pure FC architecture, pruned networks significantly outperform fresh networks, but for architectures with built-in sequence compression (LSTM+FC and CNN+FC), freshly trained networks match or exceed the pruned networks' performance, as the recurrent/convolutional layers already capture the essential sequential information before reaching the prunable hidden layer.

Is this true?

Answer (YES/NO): NO